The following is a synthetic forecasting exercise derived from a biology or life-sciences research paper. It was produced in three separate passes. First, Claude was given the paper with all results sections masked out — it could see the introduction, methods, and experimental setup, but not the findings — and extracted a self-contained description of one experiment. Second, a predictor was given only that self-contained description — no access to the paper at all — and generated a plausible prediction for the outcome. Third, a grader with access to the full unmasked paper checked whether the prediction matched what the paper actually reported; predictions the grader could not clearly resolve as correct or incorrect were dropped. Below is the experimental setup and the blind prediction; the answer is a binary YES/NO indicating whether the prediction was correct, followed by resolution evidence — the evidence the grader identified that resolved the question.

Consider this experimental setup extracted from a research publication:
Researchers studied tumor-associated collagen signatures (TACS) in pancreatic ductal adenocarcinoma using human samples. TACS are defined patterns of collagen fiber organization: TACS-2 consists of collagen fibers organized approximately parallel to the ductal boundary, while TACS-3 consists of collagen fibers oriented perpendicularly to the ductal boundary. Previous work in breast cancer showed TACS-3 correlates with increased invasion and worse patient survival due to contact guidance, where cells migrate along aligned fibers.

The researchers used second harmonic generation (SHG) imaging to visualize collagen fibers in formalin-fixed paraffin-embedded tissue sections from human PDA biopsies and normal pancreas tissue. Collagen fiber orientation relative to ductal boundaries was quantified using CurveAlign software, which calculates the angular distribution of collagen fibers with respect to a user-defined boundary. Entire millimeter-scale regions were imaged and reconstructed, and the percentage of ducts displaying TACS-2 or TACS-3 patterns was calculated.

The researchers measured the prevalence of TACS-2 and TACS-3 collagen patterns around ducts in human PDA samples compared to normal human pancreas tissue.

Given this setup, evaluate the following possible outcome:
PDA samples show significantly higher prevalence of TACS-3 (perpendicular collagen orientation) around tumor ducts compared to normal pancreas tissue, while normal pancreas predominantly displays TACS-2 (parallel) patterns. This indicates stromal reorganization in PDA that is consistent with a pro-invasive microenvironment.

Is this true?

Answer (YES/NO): NO